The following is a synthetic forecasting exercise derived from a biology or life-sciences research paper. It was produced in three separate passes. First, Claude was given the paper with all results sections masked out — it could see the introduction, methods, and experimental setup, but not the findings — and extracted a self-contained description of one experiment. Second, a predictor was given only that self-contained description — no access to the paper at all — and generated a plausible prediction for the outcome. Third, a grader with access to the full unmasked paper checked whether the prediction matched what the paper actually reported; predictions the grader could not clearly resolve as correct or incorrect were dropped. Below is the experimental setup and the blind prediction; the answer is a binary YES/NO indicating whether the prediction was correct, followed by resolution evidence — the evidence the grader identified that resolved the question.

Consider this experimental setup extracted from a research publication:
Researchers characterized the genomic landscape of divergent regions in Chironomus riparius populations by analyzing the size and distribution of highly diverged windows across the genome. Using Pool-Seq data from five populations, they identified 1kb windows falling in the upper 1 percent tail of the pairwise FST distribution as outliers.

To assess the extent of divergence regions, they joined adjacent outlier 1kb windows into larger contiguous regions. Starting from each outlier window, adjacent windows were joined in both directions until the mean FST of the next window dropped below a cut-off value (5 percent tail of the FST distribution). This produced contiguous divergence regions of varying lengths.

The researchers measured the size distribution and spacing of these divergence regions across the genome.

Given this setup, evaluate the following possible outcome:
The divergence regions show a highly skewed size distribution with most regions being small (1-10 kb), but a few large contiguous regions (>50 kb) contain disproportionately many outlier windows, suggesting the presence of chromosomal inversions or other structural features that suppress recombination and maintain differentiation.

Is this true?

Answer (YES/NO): NO